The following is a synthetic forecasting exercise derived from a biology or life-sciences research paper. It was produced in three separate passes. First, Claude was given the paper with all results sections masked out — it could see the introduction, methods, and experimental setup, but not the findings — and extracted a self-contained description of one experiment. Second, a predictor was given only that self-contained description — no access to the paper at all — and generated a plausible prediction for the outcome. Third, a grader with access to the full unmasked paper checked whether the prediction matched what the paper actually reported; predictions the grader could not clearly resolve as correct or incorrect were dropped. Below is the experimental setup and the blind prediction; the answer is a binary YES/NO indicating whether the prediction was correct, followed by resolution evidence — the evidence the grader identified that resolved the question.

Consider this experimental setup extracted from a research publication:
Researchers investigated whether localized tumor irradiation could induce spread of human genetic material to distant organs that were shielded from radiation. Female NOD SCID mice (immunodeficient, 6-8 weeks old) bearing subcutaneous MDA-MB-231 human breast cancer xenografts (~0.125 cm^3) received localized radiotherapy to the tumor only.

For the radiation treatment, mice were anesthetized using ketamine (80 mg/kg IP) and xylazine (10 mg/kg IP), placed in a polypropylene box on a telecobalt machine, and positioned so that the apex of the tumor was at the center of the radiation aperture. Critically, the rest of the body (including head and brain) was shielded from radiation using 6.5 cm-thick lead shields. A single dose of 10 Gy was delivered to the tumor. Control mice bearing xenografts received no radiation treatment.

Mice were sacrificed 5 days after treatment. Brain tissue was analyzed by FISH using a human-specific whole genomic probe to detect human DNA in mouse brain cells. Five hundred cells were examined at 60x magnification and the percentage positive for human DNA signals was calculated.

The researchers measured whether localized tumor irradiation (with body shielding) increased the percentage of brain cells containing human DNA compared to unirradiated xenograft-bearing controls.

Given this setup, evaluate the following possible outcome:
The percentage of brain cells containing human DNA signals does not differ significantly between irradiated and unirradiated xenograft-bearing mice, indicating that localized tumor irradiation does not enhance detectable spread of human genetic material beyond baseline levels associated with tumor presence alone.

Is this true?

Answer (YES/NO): NO